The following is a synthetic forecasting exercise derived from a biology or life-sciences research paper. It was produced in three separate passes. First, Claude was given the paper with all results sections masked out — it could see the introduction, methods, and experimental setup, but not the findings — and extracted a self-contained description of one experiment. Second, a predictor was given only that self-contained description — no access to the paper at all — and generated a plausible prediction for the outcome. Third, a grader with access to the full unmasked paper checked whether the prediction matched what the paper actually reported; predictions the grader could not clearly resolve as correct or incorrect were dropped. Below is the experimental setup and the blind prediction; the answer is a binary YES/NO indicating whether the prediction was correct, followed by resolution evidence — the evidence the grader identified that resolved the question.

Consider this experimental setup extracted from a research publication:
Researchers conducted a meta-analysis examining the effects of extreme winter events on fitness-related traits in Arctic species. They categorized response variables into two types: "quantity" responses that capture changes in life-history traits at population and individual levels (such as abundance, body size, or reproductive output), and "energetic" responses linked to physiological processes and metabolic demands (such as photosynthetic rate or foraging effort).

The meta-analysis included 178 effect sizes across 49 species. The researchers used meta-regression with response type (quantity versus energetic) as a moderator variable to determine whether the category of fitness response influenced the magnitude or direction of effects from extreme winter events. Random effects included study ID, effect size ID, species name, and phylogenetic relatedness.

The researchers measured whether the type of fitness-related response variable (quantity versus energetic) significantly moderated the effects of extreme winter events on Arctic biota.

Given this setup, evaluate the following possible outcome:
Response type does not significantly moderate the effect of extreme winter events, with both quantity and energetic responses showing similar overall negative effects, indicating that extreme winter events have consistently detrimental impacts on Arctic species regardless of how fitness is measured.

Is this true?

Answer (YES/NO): NO